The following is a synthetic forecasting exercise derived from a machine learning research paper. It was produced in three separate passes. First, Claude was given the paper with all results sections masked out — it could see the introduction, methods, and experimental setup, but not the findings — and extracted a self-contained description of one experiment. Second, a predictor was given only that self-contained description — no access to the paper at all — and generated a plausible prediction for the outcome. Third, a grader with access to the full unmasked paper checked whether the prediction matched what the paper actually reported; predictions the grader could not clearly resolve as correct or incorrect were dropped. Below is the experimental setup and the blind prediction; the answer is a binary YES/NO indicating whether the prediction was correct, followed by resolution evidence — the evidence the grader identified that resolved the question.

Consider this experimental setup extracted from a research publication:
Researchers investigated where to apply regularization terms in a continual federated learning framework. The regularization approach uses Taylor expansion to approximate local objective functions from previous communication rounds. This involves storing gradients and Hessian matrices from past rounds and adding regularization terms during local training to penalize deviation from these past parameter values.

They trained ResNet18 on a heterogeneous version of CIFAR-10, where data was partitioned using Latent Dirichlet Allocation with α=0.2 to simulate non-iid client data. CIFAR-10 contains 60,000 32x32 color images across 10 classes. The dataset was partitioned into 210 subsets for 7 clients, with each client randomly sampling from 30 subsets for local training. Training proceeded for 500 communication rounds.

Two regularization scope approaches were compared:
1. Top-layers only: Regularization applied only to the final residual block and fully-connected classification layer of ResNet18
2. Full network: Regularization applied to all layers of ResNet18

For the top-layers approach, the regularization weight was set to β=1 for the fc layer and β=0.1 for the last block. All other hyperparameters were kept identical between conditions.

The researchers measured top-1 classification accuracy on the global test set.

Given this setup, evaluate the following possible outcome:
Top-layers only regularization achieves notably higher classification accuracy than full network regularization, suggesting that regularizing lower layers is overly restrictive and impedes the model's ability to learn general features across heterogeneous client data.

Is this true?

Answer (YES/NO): YES